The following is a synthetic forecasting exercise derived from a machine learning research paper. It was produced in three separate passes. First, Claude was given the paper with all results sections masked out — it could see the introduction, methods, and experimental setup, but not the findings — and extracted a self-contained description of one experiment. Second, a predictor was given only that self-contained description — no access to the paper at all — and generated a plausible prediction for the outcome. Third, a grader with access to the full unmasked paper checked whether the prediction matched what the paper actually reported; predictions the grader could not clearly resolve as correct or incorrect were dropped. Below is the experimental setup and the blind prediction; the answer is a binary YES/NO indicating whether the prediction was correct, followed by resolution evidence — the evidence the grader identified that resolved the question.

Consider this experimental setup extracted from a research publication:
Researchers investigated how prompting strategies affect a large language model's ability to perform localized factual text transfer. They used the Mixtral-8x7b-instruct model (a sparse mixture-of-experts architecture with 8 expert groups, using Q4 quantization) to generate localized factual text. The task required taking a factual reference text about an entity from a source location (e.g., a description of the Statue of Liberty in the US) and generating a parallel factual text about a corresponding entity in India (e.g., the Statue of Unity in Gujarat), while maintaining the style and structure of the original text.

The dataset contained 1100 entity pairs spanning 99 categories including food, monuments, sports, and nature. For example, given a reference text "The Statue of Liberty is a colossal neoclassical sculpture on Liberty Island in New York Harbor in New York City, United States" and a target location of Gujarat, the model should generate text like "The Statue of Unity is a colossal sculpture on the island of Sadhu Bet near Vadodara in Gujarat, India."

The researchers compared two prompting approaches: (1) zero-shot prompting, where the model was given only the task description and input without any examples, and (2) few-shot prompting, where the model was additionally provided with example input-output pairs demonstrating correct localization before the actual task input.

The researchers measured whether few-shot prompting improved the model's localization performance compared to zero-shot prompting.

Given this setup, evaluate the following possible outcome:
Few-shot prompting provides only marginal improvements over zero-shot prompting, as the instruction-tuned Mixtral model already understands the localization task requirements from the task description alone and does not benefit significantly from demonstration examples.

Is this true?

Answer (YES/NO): NO